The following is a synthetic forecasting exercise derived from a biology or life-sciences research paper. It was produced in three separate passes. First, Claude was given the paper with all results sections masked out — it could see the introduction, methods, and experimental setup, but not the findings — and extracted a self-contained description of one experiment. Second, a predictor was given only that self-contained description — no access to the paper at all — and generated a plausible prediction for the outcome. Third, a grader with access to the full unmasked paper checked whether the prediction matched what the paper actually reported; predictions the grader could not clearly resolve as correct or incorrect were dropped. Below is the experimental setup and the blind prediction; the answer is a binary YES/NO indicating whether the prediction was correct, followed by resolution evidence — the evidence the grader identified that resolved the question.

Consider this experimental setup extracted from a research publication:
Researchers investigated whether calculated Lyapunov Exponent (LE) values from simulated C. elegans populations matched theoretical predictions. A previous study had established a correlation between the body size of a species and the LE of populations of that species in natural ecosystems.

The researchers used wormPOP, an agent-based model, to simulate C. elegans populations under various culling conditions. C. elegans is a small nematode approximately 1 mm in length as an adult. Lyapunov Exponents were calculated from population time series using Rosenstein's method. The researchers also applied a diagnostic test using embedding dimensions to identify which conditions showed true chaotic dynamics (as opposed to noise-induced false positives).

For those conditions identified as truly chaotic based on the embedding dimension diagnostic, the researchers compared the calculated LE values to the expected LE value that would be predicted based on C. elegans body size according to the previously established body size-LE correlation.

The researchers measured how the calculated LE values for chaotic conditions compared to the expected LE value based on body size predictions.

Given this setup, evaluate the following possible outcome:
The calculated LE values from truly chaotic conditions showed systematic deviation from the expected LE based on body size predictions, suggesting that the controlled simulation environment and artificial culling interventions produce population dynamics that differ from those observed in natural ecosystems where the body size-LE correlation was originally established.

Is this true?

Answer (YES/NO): NO